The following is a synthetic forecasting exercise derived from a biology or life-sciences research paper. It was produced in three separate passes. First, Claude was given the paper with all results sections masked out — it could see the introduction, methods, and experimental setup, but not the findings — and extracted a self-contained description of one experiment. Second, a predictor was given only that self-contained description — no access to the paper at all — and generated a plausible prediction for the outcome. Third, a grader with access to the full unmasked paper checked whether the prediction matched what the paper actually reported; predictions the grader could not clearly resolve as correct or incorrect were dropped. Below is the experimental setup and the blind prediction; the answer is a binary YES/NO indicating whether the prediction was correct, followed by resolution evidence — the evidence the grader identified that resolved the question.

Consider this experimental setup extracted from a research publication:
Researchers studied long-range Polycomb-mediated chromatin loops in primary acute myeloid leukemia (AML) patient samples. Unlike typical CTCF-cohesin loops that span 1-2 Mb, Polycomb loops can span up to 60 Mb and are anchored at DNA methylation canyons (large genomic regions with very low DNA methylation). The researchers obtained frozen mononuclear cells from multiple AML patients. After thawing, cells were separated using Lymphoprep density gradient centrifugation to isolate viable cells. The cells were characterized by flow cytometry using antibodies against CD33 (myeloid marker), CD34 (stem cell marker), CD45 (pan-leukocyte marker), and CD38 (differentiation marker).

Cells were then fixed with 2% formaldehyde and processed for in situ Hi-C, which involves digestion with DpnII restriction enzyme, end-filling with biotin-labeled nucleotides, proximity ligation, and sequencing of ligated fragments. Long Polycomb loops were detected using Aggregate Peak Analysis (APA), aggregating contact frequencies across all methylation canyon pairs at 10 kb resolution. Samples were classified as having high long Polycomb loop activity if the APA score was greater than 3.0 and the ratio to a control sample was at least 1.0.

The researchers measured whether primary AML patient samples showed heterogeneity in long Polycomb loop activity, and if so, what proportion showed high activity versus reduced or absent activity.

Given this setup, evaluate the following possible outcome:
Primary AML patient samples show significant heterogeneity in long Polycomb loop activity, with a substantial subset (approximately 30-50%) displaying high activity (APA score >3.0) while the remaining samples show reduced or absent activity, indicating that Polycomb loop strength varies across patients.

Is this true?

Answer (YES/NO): NO